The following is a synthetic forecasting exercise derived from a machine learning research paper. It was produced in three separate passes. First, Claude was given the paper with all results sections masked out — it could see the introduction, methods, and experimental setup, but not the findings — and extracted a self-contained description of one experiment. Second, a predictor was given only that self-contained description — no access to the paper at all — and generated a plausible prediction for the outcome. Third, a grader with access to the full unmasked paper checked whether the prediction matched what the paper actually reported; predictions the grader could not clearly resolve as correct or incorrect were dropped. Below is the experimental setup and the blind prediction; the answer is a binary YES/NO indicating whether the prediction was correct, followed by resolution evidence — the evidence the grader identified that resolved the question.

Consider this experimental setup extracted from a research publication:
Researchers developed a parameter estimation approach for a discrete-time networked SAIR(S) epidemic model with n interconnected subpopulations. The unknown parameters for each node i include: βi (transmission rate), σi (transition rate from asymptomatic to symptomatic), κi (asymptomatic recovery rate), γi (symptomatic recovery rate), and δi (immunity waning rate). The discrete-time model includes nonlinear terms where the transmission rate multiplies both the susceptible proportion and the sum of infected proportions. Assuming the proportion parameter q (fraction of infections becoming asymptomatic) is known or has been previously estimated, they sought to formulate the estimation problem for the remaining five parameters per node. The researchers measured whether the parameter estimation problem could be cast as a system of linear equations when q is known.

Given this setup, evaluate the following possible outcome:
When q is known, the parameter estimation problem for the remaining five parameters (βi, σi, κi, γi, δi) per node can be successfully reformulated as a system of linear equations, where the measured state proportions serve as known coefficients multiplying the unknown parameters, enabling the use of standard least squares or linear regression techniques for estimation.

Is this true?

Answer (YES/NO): YES